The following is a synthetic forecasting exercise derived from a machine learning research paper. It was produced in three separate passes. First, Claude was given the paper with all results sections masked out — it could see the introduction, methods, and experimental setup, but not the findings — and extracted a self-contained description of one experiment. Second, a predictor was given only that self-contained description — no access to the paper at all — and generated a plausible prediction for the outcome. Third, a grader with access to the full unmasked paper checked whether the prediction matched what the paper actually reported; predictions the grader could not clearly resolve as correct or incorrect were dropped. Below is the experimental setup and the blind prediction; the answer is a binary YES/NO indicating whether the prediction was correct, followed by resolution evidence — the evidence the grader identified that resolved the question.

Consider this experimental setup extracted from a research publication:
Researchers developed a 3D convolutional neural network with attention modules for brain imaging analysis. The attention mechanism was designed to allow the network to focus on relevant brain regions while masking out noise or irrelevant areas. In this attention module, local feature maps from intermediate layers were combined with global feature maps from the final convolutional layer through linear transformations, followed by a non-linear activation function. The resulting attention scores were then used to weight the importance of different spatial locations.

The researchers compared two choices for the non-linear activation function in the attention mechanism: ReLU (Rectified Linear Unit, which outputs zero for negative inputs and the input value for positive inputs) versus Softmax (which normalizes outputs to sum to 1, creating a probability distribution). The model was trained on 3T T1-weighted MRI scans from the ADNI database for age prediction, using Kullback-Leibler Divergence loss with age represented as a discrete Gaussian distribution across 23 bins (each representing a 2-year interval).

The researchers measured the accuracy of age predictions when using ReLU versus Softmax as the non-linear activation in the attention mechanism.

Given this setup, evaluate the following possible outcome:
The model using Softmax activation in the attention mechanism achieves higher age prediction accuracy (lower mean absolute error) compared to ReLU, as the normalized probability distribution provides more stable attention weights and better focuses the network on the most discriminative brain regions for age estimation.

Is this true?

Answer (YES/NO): NO